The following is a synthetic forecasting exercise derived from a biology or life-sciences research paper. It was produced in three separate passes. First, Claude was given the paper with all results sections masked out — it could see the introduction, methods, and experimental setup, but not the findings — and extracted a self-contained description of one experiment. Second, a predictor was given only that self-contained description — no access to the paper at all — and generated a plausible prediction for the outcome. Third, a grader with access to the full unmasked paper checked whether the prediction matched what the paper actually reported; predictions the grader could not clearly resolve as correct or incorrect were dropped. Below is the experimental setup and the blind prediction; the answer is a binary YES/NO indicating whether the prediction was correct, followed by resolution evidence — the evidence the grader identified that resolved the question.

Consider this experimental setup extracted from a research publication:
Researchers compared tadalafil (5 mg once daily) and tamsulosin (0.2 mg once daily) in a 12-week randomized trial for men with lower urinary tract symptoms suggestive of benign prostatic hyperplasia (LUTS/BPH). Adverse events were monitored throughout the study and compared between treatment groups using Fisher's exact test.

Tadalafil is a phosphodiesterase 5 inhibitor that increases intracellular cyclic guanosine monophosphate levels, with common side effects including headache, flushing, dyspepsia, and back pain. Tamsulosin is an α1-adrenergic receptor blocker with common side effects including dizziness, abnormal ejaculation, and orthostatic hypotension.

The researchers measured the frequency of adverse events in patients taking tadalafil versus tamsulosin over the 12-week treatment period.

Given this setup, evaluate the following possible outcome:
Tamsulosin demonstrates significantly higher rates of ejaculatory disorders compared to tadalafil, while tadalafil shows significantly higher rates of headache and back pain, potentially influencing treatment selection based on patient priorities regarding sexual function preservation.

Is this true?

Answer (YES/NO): NO